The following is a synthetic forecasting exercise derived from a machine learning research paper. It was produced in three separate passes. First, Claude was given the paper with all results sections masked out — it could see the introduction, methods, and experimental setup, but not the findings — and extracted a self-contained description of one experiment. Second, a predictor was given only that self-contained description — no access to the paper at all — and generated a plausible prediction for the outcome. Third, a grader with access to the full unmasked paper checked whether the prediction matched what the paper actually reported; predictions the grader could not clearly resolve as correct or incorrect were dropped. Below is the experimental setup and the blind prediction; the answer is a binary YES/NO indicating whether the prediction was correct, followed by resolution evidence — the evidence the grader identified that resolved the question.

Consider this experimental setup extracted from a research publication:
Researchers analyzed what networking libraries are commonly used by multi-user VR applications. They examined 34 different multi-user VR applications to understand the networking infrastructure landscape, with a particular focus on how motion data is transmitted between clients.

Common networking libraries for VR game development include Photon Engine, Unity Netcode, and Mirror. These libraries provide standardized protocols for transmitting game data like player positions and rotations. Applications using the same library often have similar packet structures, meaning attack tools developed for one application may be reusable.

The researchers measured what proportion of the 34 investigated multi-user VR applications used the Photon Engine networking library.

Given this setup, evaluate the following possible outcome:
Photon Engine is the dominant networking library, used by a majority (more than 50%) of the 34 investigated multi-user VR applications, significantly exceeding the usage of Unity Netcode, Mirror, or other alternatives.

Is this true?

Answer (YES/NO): YES